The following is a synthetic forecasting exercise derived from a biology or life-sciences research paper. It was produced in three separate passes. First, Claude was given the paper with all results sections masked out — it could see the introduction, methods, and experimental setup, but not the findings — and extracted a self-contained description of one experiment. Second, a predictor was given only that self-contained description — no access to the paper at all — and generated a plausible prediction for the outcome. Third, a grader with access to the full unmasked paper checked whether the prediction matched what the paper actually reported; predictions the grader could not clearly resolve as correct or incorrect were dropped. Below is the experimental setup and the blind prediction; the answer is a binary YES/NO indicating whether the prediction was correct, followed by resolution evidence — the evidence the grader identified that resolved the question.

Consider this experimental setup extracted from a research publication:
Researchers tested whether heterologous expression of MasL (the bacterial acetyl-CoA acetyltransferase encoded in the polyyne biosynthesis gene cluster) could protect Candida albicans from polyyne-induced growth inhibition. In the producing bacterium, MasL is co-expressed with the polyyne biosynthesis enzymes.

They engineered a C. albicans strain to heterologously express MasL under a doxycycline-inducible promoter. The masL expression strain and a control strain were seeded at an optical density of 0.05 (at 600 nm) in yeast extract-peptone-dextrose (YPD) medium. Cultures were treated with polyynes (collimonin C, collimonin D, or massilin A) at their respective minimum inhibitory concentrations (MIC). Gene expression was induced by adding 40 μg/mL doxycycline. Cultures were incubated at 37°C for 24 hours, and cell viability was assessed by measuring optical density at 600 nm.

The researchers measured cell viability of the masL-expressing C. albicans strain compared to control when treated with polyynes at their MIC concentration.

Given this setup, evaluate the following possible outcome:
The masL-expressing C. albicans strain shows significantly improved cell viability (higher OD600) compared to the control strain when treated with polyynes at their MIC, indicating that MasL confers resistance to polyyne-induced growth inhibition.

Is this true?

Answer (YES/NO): YES